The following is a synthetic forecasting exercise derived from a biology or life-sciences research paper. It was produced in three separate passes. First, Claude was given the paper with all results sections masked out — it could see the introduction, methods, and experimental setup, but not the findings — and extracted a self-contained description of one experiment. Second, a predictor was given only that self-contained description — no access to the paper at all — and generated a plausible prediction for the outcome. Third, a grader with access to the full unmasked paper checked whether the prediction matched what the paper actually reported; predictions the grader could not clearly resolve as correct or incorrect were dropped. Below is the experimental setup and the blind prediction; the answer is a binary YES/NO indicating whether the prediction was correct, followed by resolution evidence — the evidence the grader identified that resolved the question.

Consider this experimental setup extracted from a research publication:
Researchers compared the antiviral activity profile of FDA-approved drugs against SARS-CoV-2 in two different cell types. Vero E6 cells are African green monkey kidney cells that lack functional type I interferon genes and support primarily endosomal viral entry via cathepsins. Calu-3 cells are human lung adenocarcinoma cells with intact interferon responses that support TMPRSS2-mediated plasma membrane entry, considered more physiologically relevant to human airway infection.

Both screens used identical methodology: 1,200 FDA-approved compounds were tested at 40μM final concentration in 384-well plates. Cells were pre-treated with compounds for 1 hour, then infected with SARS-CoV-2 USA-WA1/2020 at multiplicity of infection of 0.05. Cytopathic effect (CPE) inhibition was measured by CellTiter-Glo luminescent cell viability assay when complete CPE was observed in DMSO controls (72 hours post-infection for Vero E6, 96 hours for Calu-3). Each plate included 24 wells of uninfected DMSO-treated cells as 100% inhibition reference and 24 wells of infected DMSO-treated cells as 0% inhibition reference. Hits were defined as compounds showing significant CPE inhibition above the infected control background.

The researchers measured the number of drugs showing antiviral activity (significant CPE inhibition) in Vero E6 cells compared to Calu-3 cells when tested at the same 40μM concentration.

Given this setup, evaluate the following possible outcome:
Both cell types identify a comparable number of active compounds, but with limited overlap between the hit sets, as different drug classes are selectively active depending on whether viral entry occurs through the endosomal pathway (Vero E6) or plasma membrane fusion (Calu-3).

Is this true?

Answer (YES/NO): NO